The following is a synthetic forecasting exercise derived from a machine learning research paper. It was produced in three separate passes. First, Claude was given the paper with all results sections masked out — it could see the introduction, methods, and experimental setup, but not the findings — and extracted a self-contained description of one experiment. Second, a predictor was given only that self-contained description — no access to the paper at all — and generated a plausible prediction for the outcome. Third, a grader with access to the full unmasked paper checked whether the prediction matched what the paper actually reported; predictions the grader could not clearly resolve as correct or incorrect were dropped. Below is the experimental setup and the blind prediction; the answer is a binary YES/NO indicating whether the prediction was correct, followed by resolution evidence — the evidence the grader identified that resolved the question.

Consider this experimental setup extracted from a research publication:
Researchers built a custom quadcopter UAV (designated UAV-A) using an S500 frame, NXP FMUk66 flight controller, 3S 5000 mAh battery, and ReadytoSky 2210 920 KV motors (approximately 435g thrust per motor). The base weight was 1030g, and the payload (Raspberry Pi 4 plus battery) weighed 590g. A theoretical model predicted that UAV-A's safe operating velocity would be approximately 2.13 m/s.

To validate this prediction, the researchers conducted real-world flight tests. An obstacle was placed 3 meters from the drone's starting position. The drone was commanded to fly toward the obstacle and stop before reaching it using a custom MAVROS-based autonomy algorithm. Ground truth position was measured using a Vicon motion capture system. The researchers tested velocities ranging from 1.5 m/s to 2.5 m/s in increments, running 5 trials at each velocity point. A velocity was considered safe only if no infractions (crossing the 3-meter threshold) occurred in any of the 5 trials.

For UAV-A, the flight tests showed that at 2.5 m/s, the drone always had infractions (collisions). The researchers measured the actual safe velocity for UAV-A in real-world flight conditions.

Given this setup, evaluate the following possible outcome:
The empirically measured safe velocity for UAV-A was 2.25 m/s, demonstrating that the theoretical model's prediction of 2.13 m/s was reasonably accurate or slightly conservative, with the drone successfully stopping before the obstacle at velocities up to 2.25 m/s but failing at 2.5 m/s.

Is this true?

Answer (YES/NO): NO